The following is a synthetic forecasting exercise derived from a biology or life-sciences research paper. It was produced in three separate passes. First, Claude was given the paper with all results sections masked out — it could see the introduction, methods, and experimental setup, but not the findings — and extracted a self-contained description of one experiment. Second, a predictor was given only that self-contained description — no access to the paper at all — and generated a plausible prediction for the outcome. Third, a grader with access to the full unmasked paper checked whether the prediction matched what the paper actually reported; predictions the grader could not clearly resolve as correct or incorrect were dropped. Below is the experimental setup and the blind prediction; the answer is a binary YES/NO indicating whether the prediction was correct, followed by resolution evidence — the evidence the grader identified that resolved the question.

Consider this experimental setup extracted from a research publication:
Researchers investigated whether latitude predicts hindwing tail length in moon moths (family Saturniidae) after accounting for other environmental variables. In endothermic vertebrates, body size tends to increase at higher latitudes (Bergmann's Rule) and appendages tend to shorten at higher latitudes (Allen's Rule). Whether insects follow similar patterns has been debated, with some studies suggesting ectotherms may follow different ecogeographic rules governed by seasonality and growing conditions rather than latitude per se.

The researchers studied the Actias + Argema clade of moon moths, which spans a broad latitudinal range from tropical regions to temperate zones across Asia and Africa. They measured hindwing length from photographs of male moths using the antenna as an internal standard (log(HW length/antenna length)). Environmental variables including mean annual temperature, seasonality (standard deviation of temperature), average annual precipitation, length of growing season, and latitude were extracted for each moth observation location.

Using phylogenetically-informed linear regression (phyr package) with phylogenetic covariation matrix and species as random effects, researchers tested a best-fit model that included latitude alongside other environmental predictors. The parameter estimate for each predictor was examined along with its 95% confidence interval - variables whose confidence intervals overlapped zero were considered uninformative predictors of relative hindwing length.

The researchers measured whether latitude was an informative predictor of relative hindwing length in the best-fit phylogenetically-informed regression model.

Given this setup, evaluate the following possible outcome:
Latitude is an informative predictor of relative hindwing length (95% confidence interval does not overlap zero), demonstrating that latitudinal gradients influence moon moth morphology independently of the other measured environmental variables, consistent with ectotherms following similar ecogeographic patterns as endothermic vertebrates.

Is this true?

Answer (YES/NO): NO